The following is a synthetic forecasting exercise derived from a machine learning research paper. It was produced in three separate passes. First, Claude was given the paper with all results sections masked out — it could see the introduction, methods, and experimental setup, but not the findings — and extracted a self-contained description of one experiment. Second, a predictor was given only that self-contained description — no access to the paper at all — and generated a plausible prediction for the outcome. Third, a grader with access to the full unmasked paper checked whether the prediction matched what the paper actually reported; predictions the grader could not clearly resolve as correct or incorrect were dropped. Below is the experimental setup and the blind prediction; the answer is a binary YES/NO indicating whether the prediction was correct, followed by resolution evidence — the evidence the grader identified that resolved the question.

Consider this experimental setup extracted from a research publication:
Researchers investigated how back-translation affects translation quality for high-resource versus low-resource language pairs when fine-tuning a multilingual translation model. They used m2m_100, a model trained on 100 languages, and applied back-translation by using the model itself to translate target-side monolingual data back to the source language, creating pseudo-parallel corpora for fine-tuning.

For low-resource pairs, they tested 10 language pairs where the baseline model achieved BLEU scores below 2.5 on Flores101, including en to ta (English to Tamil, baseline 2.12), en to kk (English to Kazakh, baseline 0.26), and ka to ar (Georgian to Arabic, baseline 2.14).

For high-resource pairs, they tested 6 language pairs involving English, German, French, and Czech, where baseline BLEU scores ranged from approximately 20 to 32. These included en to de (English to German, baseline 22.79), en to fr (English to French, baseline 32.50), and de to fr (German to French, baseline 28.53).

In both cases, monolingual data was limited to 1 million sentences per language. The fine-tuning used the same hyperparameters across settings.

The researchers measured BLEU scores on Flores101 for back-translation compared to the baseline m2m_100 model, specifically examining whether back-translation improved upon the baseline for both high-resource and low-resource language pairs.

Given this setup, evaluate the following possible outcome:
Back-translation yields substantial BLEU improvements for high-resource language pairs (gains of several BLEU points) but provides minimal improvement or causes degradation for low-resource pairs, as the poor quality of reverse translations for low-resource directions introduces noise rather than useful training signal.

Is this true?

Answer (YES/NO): NO